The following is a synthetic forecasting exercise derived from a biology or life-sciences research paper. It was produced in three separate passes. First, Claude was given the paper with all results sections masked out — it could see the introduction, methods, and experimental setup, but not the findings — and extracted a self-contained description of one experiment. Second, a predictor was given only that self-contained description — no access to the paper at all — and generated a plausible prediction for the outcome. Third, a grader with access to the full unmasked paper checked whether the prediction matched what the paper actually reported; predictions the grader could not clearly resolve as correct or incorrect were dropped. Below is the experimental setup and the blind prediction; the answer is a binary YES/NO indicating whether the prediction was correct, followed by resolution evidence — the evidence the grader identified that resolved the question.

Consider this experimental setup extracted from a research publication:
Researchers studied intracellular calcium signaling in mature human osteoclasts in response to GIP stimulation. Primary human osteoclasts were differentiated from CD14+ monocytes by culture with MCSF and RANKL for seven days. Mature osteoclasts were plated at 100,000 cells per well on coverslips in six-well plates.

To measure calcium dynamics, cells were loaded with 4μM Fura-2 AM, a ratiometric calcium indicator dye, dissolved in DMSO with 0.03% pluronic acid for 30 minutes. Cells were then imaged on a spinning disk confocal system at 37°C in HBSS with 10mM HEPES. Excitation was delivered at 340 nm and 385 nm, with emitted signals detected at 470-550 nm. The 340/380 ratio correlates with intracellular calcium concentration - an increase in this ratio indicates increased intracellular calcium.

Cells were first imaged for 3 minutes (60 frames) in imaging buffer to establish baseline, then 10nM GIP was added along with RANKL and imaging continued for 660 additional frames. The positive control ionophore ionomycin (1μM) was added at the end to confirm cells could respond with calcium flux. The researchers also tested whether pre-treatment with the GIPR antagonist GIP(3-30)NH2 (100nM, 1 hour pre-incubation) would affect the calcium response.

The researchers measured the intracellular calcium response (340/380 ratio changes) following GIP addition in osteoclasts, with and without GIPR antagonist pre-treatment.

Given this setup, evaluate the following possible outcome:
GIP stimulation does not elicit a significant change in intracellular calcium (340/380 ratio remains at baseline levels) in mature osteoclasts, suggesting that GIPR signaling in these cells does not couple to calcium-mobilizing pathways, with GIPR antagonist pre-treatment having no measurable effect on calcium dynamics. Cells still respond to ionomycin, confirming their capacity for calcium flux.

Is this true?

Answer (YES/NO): NO